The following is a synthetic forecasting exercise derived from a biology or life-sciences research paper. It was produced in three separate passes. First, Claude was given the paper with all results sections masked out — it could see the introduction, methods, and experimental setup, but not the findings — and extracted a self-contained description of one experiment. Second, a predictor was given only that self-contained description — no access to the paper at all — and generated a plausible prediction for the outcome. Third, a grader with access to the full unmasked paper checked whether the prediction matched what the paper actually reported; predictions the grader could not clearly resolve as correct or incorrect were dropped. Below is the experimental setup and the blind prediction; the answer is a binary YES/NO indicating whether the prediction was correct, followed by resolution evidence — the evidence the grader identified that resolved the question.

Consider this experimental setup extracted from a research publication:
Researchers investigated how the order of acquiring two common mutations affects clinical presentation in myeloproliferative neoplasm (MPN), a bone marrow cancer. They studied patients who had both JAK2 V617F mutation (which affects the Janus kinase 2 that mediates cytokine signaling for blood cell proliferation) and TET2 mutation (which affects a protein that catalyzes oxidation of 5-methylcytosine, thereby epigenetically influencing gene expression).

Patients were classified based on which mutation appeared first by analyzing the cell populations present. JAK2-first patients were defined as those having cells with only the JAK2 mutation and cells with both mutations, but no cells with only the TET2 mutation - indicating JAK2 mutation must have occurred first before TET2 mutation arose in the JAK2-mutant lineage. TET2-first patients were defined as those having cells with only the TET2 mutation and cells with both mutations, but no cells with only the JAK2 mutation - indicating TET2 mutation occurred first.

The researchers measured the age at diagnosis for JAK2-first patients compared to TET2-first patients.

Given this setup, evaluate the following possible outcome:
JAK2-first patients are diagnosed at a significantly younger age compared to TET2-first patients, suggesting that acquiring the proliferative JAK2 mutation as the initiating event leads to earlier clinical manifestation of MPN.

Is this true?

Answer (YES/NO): YES